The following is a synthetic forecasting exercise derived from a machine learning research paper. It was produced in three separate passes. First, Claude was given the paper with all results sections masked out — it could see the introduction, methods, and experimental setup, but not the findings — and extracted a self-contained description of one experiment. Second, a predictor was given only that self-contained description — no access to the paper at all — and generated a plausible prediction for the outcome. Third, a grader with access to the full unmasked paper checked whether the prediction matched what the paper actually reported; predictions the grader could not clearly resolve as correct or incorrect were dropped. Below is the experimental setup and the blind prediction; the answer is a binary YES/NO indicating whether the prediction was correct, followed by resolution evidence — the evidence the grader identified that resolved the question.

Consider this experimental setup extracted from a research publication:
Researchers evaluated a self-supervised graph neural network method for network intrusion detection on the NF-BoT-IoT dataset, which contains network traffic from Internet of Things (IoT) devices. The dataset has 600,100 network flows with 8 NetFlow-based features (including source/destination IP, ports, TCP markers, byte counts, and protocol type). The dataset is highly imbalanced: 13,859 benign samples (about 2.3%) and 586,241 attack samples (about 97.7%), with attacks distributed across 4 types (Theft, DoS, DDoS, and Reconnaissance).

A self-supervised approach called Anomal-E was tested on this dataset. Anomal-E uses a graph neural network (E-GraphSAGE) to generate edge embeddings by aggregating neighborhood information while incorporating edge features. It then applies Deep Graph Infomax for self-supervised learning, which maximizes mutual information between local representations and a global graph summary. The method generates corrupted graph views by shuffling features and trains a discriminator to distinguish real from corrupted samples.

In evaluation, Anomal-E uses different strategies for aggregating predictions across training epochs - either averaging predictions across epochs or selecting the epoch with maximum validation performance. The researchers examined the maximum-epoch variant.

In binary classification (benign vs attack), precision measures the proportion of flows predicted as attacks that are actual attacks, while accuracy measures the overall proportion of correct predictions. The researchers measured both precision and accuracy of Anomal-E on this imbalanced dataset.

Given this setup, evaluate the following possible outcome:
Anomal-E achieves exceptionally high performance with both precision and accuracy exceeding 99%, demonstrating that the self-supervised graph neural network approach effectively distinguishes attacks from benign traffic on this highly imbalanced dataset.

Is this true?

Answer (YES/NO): NO